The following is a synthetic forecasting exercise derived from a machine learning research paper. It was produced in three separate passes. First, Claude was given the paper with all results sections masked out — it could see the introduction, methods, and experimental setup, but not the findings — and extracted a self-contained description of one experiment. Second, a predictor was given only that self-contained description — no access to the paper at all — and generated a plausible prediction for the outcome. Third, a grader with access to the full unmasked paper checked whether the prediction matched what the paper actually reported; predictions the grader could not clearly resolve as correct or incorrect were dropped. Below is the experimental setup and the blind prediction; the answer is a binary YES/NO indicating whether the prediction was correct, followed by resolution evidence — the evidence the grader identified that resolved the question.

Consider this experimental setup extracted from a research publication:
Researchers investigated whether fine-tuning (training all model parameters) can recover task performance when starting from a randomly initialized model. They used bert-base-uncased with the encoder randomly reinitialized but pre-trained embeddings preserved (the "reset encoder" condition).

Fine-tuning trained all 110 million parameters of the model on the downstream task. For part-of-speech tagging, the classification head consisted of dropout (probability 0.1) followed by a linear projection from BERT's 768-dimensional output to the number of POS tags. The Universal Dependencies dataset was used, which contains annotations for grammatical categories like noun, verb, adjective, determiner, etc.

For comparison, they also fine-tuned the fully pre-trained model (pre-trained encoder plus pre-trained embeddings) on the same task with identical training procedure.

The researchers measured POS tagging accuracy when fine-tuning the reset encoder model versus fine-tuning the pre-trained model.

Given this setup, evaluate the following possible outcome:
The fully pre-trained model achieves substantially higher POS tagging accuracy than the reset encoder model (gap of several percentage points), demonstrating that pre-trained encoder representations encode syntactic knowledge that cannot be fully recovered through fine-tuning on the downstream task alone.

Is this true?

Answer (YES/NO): YES